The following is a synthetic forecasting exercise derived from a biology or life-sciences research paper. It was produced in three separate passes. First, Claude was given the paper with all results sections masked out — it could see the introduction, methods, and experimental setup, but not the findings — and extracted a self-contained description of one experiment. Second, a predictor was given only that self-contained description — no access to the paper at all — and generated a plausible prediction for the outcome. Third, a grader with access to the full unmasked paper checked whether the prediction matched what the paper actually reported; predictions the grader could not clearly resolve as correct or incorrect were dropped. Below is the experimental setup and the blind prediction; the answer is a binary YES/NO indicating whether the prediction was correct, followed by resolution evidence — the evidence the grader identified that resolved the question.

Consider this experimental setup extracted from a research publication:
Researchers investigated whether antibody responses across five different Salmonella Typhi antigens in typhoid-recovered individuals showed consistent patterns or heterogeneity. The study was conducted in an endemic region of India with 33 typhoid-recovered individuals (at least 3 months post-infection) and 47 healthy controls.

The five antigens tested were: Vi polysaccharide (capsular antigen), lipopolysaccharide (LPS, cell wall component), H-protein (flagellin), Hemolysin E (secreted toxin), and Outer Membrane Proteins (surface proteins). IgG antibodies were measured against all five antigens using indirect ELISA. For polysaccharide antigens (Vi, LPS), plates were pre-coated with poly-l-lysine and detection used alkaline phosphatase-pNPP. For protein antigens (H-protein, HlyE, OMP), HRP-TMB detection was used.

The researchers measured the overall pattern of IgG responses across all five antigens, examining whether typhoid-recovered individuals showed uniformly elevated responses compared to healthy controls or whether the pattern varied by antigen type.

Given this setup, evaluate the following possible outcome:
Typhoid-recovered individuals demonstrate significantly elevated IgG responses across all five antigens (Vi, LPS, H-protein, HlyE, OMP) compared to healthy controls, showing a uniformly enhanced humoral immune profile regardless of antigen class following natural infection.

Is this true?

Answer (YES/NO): NO